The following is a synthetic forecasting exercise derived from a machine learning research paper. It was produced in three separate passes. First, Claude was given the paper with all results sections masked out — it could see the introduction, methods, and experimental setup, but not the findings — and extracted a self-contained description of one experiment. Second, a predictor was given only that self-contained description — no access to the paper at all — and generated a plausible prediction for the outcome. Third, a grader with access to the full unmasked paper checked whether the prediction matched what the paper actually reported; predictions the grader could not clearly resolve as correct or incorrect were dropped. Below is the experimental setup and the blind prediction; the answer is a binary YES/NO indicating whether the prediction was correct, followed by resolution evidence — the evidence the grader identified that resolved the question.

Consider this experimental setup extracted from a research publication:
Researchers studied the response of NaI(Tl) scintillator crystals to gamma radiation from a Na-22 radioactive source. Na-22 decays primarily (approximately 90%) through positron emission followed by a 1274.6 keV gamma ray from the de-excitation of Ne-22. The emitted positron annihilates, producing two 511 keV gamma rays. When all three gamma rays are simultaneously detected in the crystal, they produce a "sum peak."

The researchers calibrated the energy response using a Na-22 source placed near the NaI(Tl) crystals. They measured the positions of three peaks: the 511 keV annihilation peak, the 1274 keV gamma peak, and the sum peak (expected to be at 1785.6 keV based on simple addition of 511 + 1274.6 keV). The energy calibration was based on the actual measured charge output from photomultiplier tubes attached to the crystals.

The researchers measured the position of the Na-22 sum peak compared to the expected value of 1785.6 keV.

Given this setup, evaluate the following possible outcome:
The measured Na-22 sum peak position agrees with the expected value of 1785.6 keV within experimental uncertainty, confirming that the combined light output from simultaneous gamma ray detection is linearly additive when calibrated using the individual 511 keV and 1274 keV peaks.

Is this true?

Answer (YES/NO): NO